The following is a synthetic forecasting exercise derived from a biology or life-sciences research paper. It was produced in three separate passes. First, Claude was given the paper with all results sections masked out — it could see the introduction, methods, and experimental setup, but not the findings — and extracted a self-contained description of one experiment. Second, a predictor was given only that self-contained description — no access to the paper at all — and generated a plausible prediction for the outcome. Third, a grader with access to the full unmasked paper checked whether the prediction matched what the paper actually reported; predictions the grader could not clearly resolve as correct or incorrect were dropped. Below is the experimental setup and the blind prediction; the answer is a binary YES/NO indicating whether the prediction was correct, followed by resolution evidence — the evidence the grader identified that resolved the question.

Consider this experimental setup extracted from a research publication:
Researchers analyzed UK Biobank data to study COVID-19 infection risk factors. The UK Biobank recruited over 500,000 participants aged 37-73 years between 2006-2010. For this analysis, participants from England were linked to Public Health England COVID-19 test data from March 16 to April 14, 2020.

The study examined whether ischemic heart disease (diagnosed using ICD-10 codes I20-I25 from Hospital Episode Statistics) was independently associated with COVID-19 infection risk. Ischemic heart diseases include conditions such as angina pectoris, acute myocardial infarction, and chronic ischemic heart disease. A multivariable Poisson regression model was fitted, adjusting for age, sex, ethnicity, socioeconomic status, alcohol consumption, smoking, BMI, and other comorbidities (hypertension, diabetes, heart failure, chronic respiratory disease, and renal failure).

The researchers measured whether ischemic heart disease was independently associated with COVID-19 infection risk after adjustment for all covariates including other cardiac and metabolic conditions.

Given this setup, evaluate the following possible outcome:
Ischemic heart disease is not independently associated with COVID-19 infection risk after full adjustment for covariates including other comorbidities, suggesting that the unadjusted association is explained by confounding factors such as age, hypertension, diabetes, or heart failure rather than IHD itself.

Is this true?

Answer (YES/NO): YES